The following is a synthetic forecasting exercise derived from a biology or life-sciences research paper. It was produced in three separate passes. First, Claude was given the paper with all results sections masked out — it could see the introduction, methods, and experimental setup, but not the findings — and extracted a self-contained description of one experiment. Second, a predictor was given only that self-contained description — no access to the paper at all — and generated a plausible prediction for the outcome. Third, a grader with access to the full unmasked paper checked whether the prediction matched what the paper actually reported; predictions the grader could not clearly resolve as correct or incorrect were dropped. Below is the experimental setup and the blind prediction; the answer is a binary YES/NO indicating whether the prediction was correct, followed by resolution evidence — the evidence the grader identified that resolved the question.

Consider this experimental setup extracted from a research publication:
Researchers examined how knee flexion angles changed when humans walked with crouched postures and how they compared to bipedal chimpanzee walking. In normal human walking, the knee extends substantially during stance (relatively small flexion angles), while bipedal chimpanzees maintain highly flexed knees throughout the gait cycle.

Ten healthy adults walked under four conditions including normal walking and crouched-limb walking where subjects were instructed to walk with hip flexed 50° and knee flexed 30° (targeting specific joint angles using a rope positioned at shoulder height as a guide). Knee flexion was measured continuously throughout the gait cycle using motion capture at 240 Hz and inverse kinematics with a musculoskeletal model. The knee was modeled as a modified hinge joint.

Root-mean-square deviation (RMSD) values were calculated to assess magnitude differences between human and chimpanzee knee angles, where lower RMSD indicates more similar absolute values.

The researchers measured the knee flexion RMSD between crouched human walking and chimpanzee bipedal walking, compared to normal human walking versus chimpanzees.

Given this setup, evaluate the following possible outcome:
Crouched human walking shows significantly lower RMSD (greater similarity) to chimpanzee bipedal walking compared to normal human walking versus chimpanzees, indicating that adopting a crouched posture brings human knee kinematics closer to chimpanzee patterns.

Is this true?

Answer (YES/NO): YES